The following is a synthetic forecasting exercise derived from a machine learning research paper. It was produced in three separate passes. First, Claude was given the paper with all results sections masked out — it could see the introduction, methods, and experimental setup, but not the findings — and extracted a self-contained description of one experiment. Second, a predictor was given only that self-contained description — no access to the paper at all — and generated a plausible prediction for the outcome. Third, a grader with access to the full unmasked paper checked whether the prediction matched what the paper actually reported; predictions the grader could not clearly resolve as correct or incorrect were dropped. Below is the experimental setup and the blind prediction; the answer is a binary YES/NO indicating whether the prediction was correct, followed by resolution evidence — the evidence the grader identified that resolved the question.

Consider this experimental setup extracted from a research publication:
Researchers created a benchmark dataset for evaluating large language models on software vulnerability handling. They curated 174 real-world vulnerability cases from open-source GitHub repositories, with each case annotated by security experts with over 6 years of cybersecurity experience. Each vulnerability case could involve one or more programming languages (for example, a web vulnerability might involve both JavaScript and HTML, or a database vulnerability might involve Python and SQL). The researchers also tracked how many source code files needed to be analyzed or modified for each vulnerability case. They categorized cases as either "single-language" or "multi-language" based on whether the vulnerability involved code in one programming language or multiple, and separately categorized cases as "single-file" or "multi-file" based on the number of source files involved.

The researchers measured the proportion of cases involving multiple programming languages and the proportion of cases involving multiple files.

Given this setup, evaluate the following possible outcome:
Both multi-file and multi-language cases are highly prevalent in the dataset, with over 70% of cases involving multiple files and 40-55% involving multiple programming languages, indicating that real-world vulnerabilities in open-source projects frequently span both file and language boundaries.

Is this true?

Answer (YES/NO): NO